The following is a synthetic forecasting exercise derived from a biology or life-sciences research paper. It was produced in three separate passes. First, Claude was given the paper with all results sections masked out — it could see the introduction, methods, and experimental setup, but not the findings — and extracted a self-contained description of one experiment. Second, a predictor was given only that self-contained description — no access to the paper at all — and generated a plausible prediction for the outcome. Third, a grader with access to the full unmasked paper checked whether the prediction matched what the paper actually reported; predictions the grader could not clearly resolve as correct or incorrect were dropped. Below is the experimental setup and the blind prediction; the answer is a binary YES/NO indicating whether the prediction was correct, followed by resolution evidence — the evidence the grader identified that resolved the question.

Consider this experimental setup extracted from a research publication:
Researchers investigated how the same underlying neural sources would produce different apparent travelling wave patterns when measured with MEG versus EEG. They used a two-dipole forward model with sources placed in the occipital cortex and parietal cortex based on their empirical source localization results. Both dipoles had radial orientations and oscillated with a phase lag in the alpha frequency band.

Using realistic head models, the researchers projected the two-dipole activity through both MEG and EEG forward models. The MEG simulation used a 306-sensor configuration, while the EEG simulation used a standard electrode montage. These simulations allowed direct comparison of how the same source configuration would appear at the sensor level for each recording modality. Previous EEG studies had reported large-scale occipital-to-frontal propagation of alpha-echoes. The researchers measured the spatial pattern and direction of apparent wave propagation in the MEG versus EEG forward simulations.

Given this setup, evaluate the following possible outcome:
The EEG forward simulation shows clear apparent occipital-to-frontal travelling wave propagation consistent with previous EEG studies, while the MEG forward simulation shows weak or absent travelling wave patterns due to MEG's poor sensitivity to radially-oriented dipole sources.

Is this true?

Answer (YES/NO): NO